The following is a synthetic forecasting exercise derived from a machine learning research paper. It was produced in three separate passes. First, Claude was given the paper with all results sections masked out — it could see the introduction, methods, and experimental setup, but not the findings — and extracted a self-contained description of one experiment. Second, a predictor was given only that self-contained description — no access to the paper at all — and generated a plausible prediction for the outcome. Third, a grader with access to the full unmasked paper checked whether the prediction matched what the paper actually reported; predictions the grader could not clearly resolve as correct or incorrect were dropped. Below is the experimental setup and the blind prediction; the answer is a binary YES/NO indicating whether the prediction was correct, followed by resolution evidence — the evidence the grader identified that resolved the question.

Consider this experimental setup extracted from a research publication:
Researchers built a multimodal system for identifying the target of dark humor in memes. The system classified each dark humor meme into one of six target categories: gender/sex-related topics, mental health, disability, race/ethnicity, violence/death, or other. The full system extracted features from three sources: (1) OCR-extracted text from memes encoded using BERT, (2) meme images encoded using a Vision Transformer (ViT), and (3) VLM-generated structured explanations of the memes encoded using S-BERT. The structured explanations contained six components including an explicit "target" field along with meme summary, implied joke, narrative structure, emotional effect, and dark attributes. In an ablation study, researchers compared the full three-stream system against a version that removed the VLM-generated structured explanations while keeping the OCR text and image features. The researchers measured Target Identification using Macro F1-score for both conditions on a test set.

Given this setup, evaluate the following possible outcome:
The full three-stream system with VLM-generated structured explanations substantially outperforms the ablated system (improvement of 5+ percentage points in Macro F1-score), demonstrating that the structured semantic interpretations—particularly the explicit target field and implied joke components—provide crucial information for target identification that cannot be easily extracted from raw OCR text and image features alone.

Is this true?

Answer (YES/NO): YES